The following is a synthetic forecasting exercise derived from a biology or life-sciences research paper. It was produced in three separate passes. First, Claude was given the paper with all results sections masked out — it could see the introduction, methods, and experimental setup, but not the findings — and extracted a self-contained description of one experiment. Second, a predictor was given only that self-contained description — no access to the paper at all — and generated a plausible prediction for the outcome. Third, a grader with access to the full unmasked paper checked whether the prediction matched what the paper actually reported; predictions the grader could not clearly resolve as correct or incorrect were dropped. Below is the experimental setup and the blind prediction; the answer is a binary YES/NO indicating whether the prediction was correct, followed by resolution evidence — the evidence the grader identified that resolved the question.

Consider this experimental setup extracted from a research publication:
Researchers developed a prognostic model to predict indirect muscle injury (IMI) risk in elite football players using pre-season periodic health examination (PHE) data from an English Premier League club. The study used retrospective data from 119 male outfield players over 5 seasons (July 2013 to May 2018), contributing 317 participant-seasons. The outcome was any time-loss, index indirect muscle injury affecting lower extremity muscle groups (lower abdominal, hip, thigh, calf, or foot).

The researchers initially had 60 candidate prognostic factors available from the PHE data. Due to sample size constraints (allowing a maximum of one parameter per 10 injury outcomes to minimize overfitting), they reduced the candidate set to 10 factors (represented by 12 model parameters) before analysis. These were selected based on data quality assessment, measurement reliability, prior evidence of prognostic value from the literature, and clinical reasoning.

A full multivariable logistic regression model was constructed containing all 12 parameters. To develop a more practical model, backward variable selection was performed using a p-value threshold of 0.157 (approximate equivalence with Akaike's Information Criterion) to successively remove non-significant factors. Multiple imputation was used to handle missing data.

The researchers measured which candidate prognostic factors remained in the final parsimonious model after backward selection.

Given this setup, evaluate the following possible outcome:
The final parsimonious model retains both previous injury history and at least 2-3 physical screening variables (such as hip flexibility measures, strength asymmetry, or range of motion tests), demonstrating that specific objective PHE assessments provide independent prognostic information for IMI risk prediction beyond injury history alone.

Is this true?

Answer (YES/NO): NO